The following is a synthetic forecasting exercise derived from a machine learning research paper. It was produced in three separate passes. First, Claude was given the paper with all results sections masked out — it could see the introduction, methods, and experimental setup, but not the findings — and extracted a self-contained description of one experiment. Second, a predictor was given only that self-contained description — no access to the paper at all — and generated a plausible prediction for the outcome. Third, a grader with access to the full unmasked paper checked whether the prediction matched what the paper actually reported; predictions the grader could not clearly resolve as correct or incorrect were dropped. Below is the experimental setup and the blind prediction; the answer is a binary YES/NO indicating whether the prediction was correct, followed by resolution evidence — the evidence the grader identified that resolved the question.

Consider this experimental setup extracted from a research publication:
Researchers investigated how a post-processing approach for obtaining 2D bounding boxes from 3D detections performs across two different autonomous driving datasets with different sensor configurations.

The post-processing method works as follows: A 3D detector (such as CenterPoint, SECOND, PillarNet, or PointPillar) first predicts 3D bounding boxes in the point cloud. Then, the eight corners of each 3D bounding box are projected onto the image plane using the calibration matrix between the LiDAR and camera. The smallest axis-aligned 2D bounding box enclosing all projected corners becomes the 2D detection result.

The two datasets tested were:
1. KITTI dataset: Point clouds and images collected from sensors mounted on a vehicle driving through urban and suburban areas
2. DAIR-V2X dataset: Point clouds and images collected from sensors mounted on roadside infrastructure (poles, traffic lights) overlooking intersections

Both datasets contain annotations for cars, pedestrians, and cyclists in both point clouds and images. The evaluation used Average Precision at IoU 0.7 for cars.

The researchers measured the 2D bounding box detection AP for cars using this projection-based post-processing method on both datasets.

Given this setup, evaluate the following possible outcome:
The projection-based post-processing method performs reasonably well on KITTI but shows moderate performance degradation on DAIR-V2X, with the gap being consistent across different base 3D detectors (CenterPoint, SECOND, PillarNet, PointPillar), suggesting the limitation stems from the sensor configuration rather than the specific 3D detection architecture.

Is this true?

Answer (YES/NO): NO